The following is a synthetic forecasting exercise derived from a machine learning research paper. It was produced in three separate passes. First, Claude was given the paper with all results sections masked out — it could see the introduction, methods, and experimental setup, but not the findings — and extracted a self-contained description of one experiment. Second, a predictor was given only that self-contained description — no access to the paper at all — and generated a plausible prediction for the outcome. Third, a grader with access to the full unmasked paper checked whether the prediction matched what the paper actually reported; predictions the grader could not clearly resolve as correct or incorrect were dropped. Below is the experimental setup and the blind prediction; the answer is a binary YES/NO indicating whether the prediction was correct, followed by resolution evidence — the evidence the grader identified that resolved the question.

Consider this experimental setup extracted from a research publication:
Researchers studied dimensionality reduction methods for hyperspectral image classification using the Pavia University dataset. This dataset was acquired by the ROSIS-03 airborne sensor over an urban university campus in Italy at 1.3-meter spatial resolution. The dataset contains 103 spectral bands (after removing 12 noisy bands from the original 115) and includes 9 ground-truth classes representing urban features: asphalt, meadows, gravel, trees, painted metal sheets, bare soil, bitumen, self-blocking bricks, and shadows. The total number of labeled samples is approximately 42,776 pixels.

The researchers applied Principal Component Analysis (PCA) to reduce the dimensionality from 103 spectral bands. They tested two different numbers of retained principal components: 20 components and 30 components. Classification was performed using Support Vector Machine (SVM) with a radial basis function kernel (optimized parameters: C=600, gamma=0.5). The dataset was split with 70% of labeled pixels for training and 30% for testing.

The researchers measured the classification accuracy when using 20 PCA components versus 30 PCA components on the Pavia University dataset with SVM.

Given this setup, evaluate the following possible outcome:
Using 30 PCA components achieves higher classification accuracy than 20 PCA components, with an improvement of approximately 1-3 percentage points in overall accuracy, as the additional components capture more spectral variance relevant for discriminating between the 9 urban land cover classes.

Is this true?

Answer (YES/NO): NO